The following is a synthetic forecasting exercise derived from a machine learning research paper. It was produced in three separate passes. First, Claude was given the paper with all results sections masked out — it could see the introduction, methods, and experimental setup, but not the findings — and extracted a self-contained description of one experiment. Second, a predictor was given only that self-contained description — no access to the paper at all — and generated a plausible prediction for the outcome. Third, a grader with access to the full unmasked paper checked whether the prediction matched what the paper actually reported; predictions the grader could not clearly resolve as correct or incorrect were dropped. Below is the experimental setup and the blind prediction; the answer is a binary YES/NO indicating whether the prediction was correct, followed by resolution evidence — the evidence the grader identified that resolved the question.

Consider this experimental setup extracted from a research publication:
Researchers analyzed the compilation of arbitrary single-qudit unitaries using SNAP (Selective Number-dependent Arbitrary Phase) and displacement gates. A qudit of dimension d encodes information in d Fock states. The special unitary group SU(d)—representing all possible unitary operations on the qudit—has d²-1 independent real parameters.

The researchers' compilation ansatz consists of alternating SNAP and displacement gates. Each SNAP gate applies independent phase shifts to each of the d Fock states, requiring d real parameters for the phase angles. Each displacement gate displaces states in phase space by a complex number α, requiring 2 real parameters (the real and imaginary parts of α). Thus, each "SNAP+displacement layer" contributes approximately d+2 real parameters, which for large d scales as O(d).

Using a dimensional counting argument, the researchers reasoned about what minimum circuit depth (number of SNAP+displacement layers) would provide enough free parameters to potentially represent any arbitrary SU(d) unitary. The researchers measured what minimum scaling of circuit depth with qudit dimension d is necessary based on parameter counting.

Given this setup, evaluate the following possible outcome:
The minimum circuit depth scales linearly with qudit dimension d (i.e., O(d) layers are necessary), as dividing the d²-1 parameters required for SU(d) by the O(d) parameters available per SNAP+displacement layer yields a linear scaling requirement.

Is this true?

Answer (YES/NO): YES